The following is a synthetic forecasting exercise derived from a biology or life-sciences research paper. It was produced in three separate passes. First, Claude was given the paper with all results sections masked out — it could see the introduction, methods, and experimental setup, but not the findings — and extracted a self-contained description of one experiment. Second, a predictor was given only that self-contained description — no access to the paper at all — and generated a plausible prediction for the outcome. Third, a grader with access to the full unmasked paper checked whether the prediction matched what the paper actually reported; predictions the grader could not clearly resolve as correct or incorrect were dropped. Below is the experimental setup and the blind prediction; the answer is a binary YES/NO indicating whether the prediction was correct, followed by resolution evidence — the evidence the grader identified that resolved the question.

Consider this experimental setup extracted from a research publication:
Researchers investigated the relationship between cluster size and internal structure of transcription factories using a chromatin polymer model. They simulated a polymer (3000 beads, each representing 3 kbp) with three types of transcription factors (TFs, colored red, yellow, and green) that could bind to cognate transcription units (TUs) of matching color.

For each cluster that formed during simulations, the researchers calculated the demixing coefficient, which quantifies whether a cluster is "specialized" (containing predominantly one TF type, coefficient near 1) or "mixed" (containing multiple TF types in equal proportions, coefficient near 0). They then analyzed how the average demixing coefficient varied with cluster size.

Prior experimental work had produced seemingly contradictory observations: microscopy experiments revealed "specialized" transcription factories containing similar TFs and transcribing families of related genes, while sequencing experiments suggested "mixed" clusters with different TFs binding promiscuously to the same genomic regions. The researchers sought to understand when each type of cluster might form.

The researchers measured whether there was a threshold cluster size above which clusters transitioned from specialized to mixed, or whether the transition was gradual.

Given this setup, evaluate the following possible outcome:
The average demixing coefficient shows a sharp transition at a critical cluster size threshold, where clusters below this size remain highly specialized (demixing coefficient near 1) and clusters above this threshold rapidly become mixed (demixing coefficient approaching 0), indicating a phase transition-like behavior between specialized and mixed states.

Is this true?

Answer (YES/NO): NO